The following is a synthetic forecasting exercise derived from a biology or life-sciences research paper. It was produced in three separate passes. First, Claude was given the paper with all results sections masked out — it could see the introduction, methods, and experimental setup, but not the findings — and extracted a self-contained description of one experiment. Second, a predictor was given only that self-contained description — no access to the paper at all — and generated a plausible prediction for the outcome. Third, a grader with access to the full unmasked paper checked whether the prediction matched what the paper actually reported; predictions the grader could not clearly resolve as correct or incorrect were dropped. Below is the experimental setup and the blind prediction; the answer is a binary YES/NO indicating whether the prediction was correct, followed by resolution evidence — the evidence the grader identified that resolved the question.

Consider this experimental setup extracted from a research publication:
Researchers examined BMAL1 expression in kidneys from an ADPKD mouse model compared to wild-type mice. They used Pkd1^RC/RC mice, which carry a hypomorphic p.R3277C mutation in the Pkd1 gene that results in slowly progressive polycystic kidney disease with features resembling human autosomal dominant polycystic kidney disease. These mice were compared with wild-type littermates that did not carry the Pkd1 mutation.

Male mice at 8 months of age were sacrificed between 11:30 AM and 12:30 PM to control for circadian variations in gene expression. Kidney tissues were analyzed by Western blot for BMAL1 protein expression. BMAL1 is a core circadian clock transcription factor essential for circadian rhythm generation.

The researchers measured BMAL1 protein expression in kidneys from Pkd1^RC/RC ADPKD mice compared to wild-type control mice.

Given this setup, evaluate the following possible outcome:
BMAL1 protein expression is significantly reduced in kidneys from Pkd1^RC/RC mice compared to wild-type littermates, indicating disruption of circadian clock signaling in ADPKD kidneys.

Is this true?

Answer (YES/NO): NO